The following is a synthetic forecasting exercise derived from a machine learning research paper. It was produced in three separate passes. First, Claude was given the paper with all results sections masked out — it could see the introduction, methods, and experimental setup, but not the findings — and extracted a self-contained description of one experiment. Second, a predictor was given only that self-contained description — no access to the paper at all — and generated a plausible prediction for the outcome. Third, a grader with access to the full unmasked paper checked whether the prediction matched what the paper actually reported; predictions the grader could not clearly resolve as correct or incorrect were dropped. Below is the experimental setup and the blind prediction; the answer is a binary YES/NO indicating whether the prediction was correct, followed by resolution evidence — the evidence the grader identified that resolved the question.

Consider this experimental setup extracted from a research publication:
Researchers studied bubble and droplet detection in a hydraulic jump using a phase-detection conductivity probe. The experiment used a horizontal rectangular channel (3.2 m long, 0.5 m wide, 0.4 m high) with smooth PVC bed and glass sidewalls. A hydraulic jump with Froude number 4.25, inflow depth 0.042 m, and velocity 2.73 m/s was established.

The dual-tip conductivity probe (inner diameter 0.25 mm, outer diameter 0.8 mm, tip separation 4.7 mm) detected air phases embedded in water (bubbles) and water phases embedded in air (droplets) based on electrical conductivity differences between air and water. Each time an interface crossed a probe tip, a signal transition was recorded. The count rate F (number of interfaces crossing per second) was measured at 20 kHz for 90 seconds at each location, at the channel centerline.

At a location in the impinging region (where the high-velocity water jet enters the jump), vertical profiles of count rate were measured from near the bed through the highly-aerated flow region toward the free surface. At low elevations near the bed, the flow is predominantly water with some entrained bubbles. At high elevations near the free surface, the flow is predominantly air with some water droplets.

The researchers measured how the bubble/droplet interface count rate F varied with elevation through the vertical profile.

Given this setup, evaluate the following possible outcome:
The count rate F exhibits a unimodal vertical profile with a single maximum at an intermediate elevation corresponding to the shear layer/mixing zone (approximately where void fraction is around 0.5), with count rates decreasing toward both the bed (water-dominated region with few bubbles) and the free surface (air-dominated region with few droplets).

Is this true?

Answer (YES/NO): NO